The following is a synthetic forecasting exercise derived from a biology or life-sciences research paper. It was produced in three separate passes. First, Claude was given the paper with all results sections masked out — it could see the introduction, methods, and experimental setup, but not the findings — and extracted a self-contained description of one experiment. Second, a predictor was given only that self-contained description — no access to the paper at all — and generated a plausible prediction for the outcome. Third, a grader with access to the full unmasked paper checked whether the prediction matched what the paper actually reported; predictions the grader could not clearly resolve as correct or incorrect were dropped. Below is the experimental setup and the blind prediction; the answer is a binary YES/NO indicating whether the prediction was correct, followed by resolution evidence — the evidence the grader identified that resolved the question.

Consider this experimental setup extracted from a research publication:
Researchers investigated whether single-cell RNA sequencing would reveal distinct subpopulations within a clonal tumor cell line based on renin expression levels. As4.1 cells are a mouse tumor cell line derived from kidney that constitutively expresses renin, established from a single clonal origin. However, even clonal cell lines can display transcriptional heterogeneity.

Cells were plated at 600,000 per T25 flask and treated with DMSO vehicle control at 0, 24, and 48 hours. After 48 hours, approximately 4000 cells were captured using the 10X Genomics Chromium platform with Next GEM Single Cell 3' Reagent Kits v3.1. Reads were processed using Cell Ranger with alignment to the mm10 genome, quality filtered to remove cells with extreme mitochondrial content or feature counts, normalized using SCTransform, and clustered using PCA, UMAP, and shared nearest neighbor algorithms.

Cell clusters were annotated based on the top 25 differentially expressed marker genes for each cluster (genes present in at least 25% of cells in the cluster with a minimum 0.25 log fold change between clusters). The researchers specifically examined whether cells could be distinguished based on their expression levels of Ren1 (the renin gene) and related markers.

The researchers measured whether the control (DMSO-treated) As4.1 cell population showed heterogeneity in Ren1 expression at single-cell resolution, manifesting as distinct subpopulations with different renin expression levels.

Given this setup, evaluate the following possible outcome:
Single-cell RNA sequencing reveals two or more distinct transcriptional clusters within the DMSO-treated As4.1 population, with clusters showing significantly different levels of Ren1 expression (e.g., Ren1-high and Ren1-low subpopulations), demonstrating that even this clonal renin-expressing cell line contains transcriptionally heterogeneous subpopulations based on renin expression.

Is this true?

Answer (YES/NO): YES